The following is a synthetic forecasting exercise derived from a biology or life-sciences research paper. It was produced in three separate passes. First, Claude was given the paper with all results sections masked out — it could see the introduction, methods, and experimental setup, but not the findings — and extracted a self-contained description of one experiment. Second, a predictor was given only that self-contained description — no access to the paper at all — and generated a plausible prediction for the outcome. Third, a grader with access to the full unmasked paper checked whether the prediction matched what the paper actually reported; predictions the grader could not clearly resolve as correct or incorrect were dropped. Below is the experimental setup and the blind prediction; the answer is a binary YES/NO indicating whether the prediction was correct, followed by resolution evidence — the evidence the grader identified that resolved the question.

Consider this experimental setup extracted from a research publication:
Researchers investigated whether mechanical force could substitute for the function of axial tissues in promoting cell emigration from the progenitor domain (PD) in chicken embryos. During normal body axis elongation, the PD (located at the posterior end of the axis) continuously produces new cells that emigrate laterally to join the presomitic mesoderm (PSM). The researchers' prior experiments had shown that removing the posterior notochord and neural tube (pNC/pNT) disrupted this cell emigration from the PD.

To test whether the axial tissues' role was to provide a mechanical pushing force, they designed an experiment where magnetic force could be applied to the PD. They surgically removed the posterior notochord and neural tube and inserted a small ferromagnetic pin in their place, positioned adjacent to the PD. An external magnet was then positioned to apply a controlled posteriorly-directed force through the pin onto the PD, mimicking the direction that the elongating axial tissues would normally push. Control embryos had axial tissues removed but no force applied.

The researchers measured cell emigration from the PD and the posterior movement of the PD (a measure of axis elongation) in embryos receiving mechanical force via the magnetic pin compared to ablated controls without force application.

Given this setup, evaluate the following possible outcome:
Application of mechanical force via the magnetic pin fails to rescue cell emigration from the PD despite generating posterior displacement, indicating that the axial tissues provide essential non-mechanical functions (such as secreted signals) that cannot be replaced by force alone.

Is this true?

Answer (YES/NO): NO